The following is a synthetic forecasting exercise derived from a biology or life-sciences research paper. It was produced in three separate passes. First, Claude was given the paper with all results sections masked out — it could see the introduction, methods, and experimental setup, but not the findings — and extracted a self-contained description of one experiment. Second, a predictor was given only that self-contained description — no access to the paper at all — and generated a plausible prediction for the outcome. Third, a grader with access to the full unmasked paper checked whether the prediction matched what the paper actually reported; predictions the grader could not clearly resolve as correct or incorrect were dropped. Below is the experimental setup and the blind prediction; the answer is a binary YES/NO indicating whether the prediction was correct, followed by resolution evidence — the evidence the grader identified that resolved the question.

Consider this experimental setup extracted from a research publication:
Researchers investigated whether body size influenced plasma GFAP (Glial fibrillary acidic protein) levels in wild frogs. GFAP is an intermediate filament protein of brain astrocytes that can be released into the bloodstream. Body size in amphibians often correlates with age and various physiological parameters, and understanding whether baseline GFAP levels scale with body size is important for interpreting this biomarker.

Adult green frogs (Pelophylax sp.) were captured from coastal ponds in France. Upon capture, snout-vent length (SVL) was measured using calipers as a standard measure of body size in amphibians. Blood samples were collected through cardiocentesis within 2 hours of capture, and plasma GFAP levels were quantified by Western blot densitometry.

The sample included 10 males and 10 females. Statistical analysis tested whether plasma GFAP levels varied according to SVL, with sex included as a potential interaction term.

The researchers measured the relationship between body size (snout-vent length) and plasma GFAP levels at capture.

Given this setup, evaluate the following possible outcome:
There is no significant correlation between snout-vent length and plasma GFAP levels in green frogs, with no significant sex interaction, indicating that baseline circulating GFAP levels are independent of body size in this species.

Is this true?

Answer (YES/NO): NO